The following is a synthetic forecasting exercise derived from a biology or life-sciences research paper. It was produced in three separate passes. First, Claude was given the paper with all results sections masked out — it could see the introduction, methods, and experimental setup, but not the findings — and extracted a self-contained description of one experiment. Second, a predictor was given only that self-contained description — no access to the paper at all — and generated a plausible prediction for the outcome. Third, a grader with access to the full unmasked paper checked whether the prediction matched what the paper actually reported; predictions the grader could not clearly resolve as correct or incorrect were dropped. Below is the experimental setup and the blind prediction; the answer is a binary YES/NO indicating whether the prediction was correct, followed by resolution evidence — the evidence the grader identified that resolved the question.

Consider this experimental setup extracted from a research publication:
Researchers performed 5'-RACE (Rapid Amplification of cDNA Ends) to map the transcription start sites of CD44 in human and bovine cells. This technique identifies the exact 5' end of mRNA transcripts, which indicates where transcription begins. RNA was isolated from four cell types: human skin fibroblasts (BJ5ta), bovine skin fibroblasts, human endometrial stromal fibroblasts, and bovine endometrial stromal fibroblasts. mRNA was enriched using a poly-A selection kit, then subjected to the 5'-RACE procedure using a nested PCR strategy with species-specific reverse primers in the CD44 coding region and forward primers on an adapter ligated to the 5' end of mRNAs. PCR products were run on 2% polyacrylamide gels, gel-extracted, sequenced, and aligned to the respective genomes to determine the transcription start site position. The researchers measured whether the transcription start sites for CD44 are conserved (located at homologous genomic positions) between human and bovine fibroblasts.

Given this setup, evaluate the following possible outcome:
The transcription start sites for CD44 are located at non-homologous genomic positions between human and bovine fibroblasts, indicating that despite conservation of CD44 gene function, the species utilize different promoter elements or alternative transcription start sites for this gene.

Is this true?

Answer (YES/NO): NO